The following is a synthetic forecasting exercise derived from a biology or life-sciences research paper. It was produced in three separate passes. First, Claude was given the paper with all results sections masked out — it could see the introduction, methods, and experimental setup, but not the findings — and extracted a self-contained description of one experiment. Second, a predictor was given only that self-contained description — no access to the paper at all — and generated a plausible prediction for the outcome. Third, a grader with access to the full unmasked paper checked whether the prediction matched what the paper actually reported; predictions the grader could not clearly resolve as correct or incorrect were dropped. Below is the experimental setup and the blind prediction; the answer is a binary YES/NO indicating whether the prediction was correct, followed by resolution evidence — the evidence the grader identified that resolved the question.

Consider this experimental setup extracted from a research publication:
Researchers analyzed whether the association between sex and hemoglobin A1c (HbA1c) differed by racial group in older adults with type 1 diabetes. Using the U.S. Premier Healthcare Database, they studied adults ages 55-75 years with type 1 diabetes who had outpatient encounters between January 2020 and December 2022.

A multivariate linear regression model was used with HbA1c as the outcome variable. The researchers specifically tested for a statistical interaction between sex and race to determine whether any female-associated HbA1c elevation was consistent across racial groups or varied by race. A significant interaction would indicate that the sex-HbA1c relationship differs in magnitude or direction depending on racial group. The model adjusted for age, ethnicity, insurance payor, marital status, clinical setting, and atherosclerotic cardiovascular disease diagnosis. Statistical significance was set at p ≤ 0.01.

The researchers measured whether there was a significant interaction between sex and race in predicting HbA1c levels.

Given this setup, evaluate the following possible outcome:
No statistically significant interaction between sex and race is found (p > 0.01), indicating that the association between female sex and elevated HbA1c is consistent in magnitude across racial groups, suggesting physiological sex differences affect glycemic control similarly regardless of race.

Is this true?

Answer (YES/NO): NO